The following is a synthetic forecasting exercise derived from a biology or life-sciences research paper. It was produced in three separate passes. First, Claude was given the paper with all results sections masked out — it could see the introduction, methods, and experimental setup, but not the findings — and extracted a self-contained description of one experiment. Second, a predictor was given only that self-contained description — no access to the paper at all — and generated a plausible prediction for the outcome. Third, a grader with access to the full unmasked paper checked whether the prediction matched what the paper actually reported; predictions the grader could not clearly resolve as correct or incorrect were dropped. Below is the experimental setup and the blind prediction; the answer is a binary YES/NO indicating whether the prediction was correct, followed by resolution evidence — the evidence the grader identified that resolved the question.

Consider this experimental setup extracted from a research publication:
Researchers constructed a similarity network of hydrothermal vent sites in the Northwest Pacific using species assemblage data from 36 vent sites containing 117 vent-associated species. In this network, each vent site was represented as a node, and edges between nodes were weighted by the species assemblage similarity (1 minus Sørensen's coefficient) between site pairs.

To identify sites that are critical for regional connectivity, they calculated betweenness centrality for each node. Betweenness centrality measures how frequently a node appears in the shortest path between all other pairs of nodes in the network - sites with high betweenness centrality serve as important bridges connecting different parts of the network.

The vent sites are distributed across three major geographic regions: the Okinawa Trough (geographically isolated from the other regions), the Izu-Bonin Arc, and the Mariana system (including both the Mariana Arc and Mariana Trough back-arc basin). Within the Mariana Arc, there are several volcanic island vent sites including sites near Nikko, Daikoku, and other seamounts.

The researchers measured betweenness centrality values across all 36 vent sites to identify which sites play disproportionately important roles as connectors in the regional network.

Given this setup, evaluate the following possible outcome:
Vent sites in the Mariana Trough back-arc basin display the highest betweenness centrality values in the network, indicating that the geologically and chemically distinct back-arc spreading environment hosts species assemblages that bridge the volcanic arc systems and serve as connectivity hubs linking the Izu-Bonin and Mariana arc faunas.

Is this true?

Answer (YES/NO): NO